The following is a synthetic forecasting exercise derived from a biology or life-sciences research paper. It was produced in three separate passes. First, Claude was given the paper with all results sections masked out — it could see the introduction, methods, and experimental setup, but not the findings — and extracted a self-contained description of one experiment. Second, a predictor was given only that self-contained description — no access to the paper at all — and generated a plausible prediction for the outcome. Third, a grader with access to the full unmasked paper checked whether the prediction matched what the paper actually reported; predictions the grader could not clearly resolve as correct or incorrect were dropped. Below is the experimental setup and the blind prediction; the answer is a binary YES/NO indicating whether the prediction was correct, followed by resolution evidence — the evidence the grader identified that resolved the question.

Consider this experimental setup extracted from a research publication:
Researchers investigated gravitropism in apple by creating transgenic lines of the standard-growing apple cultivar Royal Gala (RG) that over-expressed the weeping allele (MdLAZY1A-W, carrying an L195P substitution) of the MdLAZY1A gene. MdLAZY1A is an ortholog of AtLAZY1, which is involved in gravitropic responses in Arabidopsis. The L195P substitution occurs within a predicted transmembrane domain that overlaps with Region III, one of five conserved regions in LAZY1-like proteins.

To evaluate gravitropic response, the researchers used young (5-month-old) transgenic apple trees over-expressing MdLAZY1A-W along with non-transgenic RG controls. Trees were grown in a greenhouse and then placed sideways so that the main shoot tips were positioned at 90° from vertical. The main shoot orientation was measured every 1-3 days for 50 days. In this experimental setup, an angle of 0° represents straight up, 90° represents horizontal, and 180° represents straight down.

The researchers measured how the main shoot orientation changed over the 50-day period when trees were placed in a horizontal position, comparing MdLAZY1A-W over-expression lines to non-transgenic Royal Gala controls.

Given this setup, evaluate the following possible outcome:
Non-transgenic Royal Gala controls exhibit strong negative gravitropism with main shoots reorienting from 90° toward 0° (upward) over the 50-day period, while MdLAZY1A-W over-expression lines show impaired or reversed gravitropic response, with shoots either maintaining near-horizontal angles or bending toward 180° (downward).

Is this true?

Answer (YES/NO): NO